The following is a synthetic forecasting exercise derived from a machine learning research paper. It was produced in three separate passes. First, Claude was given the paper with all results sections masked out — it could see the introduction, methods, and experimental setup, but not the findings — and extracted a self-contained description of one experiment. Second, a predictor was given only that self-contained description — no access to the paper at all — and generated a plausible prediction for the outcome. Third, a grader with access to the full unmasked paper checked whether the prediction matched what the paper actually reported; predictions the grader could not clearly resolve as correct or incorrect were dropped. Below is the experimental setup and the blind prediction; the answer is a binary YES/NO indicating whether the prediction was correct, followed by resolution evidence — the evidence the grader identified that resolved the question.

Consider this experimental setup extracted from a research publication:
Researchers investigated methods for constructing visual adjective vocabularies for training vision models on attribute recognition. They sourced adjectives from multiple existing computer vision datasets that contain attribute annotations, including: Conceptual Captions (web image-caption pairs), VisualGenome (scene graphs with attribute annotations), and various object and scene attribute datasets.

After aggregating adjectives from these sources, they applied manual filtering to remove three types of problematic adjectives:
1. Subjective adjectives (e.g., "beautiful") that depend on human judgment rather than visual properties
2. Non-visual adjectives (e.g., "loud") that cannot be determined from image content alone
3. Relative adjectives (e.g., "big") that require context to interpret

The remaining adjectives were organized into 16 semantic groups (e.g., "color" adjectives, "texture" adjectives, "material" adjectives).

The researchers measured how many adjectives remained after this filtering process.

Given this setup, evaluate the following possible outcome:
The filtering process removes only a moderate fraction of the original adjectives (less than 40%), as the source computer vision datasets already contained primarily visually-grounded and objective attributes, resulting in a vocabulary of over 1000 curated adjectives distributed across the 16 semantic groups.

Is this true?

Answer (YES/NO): NO